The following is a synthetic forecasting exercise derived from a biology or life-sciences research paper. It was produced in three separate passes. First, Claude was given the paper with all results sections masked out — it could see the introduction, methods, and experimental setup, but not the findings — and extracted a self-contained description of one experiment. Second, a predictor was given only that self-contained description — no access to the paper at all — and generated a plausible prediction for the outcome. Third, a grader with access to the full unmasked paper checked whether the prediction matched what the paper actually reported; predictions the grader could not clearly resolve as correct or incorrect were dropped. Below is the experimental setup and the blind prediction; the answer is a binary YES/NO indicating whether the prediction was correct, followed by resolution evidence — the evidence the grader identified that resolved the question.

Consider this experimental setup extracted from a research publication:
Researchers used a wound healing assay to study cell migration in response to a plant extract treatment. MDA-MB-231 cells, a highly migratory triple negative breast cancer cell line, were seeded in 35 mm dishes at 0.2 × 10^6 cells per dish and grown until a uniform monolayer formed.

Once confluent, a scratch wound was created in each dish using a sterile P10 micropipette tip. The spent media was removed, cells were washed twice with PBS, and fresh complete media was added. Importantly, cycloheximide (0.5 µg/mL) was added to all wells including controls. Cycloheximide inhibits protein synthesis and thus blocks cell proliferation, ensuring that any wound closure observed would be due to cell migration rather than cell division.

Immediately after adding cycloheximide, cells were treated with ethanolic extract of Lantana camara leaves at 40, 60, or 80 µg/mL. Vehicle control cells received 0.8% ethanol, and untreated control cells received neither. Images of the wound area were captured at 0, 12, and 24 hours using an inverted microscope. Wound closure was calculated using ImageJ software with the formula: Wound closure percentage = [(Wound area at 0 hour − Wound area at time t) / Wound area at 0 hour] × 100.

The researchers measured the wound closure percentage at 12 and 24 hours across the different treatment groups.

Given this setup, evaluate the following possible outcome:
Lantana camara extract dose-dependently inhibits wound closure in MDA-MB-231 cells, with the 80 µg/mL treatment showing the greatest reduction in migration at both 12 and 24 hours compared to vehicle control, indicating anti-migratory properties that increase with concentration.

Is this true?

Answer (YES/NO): NO